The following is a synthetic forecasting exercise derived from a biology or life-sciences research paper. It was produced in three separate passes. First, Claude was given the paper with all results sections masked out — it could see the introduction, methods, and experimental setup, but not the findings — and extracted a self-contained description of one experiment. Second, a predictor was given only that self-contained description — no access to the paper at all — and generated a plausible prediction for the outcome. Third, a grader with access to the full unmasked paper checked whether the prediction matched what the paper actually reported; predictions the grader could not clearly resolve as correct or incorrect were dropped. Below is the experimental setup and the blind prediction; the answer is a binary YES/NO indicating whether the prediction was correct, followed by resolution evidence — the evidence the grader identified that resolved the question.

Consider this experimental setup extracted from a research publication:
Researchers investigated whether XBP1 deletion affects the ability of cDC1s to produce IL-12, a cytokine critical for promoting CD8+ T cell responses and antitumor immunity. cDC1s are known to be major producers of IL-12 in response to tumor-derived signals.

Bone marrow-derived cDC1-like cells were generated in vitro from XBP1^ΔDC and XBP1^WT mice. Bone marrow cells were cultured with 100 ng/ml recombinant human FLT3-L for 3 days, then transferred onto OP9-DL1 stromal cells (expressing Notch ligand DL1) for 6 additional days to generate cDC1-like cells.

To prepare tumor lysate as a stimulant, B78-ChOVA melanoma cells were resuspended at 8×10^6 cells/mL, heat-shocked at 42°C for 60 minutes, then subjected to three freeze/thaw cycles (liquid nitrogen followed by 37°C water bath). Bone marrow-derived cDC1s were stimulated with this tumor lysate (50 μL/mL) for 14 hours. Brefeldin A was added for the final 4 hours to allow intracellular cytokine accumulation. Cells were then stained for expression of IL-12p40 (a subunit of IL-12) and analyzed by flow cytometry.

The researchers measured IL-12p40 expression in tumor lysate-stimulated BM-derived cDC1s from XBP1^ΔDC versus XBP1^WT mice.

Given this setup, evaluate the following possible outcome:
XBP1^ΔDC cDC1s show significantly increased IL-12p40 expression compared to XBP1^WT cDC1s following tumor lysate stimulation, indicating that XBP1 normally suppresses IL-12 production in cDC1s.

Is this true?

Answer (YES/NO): NO